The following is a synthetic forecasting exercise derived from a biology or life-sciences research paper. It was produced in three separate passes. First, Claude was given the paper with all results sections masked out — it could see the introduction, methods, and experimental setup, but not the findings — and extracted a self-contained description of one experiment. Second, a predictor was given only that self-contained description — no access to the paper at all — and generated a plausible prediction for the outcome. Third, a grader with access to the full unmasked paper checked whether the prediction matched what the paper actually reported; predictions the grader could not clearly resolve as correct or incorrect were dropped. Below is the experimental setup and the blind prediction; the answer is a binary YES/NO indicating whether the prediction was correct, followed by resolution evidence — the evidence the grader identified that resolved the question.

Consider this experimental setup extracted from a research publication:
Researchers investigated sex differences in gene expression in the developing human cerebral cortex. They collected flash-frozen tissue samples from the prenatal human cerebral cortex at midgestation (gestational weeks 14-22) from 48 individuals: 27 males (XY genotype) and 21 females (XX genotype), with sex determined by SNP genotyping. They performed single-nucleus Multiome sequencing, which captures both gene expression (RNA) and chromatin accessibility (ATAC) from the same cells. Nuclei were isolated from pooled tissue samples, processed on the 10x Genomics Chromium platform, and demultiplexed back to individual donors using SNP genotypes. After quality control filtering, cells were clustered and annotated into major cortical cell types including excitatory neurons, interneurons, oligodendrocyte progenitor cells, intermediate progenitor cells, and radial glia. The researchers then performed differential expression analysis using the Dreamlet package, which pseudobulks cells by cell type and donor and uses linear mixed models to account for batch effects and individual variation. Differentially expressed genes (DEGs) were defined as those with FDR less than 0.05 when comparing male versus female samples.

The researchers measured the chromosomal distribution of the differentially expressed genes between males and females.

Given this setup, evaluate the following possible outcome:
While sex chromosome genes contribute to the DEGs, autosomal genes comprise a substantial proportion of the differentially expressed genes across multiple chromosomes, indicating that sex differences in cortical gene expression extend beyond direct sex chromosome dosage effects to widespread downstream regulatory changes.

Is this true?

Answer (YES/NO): YES